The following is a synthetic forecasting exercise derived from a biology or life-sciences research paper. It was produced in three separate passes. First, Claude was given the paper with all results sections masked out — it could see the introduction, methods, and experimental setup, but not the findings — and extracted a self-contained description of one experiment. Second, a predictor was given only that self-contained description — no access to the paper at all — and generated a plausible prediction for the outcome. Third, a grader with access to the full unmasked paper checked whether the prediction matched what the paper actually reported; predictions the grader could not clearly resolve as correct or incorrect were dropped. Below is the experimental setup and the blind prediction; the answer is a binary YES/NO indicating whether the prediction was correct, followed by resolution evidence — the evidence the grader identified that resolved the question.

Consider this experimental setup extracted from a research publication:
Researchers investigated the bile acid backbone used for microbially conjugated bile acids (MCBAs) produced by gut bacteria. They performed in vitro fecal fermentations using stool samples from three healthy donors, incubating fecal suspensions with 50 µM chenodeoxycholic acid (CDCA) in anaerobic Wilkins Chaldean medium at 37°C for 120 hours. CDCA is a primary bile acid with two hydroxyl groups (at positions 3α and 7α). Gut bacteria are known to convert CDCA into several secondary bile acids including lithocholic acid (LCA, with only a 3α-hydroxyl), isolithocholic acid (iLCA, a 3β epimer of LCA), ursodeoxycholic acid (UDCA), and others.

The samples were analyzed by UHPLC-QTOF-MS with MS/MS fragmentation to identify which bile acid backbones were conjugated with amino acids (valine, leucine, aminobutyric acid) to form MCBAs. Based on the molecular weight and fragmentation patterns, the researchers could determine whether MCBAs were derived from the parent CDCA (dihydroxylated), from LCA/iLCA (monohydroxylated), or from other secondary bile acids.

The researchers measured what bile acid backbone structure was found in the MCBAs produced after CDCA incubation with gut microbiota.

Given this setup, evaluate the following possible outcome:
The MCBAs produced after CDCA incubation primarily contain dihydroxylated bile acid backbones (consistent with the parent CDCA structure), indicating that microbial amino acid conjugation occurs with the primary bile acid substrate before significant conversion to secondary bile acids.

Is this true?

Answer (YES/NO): NO